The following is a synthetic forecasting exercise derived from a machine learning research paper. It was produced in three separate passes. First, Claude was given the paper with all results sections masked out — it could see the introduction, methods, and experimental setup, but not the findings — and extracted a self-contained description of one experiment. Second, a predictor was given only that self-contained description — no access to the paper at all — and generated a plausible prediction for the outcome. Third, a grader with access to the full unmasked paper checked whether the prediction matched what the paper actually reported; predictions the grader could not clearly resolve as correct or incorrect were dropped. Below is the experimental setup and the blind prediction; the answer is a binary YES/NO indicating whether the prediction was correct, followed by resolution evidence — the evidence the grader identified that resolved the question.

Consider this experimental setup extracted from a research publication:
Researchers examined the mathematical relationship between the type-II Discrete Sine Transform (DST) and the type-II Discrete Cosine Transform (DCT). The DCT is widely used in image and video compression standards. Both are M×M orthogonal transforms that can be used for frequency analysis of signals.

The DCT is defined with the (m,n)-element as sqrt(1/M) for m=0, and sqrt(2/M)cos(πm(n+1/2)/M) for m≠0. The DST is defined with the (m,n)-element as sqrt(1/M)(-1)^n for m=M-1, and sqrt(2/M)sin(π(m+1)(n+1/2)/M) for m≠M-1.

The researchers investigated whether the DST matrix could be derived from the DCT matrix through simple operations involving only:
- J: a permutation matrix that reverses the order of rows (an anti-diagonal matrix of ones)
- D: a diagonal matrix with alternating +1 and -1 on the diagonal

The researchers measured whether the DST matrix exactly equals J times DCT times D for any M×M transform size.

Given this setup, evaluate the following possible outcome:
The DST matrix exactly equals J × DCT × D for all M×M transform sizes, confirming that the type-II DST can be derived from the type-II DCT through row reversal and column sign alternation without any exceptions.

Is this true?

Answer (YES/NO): YES